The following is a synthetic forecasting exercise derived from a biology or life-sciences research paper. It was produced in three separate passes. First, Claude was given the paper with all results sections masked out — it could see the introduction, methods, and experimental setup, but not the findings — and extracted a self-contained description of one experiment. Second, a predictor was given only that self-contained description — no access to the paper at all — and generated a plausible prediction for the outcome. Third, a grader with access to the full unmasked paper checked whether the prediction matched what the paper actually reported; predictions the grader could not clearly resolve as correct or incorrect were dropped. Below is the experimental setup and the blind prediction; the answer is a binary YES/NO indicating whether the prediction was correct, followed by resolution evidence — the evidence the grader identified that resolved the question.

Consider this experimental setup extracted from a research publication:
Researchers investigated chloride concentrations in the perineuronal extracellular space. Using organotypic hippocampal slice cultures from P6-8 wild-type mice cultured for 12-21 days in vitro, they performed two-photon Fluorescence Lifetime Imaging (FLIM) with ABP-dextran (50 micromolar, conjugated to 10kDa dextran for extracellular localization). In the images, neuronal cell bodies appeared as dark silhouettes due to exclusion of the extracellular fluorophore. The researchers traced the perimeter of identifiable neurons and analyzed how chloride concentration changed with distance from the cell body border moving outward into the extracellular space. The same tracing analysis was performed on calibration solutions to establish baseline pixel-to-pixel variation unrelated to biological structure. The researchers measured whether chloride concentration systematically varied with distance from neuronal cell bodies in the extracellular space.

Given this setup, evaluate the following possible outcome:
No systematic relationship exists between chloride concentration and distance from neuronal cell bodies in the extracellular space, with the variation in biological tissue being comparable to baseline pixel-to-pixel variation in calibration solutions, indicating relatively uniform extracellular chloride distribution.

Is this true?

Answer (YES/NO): NO